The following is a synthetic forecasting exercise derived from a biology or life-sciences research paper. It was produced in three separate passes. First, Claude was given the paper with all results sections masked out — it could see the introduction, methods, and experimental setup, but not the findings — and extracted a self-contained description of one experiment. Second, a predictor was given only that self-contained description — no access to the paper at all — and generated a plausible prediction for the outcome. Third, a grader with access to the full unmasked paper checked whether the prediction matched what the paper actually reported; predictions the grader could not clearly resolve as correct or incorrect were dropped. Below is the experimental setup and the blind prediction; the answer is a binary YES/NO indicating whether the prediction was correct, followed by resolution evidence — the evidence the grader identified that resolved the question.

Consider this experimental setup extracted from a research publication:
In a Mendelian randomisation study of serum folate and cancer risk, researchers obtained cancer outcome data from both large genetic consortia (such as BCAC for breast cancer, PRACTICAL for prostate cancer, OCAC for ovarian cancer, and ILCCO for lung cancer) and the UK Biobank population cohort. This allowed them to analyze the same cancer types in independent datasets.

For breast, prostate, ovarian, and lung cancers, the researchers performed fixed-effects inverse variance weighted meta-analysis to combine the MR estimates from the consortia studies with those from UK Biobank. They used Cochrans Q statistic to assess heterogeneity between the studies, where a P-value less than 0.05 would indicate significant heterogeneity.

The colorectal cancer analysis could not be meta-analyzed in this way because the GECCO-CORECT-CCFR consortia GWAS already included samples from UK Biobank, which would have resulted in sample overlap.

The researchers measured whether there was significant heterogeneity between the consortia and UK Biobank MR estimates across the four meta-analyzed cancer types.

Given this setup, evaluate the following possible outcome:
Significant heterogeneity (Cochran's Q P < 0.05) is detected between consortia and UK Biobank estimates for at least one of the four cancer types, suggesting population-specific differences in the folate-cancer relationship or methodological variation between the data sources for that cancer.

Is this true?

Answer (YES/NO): NO